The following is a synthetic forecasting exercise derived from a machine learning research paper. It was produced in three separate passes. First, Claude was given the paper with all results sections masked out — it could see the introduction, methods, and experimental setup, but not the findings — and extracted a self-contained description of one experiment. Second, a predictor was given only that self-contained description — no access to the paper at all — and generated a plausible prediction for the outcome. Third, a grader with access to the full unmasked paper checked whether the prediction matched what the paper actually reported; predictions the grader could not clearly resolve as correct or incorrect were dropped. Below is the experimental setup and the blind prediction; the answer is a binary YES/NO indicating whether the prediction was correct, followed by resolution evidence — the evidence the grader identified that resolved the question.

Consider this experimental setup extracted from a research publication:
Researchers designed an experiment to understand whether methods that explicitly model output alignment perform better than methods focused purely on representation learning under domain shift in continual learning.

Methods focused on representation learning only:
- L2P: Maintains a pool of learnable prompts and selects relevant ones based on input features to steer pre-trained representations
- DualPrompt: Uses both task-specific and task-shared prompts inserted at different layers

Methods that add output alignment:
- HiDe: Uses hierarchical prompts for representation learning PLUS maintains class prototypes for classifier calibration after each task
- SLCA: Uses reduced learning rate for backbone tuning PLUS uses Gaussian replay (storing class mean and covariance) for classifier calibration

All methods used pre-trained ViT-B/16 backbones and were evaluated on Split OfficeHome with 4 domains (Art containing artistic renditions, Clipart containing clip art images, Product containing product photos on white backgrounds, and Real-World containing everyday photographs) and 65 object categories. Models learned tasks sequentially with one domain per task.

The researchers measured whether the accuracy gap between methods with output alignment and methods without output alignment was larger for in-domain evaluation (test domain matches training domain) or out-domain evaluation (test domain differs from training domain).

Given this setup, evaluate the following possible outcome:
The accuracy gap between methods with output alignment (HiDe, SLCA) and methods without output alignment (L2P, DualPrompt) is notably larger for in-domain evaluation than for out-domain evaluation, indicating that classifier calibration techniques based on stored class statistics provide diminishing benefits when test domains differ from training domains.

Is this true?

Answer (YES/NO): NO